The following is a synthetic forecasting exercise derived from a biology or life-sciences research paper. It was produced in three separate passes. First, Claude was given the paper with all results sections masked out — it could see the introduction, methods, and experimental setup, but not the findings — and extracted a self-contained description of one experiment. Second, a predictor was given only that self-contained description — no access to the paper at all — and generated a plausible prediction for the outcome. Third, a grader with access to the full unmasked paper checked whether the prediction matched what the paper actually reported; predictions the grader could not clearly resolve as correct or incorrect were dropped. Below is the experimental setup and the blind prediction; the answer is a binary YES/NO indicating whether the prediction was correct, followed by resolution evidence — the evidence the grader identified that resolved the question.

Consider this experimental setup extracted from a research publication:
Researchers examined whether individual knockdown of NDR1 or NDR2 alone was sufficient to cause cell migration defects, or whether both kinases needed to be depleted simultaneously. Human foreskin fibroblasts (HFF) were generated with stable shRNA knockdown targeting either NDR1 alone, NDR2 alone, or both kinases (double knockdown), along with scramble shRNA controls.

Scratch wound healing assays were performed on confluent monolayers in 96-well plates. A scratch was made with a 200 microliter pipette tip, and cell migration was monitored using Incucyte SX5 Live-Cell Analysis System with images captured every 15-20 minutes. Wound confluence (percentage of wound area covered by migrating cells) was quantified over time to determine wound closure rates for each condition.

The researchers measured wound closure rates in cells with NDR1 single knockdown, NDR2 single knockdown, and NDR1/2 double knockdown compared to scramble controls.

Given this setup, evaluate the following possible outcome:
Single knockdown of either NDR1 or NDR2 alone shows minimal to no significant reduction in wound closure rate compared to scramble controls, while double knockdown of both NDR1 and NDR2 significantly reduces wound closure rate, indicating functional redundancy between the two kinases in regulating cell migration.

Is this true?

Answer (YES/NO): NO